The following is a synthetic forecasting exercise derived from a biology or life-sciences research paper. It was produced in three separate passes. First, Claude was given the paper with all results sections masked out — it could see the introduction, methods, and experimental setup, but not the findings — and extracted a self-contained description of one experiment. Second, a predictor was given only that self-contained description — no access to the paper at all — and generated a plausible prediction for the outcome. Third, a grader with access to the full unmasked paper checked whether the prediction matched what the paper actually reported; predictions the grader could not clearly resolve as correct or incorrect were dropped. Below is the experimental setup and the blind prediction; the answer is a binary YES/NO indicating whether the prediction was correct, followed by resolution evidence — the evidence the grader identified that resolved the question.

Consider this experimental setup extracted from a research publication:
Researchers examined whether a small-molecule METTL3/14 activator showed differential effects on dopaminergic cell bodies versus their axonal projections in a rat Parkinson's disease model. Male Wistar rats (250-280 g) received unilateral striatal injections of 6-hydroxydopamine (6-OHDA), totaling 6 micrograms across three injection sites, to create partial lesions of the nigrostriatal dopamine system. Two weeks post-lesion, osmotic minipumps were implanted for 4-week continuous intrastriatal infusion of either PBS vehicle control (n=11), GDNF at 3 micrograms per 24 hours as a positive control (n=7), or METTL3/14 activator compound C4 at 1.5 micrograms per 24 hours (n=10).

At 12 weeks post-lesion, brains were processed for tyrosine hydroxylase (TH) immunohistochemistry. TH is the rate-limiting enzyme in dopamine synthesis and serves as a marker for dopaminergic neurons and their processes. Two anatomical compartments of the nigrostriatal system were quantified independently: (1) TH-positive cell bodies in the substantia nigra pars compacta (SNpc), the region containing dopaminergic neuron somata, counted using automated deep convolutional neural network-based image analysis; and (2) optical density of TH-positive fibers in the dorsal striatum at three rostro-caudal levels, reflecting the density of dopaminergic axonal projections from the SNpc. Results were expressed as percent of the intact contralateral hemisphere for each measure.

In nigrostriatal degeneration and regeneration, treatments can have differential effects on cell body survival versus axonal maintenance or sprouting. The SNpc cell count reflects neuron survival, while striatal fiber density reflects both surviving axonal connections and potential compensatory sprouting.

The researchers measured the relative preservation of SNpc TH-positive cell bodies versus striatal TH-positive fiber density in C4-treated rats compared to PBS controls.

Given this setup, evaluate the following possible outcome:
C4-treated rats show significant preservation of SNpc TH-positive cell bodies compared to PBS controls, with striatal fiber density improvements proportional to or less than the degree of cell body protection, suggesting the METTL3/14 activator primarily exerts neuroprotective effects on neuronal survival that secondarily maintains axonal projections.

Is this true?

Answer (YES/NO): NO